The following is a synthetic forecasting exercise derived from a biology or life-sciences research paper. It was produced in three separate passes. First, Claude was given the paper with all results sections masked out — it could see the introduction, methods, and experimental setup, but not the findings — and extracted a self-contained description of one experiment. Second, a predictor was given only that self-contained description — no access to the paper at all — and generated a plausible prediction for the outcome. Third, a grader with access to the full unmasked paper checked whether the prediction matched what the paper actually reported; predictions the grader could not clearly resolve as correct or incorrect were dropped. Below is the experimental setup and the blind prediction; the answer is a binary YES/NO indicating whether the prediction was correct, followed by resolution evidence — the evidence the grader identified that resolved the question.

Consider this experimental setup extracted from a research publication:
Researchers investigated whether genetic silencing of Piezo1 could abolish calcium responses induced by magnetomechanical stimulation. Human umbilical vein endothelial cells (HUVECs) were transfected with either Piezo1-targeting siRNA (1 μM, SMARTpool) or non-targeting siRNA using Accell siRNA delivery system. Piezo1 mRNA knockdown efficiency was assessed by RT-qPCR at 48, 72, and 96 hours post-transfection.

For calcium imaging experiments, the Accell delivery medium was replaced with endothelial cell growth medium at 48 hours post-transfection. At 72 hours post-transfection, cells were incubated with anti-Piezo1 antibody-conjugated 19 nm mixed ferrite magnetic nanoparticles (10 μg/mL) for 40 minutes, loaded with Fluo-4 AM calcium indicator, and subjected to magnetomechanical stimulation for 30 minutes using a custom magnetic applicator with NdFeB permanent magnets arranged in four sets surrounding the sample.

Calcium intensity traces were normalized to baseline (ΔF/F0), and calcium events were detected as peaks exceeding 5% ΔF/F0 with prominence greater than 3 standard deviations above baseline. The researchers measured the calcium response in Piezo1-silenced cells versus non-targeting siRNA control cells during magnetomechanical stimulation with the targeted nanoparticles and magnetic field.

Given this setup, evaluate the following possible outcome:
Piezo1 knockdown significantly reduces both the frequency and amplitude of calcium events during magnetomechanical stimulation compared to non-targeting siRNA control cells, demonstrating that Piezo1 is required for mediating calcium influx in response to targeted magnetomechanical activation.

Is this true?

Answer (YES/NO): YES